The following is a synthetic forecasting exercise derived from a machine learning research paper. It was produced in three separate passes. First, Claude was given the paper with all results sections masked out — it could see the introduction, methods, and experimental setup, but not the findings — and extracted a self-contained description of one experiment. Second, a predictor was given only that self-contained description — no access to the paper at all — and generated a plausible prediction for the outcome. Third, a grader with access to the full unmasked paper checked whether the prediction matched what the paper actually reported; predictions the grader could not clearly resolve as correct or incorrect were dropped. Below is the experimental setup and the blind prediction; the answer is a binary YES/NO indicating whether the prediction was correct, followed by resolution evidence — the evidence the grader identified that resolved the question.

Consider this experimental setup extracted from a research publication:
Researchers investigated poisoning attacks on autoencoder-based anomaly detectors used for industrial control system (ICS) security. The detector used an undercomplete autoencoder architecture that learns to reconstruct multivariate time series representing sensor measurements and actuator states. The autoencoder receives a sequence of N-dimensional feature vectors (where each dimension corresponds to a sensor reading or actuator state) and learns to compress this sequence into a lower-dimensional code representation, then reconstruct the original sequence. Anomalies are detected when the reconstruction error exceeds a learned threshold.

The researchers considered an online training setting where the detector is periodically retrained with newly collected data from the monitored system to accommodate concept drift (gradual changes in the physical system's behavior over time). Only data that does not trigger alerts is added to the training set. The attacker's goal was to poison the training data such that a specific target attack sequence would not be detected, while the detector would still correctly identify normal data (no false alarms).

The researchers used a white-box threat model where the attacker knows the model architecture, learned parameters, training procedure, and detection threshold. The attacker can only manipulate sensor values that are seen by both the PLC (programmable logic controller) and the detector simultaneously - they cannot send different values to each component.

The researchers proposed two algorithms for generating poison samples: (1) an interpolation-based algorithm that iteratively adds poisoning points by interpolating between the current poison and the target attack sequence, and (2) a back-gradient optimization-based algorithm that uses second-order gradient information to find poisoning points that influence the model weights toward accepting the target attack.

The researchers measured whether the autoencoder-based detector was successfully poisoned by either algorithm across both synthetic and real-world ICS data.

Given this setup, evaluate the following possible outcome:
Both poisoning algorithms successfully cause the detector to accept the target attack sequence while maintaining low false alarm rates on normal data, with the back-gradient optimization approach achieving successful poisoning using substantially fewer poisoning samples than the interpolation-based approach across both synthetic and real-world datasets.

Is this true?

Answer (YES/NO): NO